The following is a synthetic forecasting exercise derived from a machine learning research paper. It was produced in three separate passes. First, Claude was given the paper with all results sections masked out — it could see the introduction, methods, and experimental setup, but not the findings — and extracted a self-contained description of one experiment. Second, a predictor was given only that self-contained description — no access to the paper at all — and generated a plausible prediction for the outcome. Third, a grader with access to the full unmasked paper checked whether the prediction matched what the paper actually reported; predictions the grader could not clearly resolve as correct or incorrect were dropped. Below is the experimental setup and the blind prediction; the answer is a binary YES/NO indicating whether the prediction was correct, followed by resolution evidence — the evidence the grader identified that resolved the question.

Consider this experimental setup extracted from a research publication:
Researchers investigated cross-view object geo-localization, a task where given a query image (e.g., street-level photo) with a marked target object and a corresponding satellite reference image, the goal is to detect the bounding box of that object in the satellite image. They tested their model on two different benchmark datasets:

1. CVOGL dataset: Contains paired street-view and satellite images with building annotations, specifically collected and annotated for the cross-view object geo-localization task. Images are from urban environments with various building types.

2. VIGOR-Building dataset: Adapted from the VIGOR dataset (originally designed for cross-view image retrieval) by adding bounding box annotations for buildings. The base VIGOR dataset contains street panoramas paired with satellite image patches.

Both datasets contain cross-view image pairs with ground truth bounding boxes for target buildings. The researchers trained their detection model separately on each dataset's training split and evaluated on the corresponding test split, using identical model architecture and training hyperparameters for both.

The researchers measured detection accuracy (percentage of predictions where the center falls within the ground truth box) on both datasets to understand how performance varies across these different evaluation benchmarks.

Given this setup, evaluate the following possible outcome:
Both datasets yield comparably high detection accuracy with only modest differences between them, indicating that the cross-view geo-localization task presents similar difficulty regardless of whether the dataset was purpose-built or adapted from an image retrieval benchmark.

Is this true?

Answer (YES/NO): NO